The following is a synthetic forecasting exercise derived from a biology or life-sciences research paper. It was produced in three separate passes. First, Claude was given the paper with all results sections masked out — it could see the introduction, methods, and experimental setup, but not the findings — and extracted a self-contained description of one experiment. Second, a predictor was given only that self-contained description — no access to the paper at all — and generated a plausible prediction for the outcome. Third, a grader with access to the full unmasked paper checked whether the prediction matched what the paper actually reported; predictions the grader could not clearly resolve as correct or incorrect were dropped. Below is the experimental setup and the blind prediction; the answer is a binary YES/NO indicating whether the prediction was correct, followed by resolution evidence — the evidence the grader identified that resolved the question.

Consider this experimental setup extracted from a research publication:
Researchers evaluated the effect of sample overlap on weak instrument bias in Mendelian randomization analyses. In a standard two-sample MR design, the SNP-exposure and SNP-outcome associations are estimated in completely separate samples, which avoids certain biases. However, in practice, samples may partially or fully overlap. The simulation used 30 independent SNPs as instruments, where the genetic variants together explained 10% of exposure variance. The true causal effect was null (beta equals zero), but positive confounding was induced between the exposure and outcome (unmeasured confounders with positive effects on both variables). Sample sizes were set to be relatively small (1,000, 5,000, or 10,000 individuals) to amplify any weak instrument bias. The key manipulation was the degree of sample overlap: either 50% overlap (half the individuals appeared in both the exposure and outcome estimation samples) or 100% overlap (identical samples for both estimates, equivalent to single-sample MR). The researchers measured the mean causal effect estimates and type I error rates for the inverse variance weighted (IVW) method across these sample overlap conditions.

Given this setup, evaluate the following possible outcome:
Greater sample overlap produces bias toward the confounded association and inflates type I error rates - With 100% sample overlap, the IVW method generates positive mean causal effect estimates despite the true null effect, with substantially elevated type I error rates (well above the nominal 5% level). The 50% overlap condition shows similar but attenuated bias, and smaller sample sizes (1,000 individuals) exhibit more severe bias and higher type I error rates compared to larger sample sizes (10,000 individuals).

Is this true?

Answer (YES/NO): NO